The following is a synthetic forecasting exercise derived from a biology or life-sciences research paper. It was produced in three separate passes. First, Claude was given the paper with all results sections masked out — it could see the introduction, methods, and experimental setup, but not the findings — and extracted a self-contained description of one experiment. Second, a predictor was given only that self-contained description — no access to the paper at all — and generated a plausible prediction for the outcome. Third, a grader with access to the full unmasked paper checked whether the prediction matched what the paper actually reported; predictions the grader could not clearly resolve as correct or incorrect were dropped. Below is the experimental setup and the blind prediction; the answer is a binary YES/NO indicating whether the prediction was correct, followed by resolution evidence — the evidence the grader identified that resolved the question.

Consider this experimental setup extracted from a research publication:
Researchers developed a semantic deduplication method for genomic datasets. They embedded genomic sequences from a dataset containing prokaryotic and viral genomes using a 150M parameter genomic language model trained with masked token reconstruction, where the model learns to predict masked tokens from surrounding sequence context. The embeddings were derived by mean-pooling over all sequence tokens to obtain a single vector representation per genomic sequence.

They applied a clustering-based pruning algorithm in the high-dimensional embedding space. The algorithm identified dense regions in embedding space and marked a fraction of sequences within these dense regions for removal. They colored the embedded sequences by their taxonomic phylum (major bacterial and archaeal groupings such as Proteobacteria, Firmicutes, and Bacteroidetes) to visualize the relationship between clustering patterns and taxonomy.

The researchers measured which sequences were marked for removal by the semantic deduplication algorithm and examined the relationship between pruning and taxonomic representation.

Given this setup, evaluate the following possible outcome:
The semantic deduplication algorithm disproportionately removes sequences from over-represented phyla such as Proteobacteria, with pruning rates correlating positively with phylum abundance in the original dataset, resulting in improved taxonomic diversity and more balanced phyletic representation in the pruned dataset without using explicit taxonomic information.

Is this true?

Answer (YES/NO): YES